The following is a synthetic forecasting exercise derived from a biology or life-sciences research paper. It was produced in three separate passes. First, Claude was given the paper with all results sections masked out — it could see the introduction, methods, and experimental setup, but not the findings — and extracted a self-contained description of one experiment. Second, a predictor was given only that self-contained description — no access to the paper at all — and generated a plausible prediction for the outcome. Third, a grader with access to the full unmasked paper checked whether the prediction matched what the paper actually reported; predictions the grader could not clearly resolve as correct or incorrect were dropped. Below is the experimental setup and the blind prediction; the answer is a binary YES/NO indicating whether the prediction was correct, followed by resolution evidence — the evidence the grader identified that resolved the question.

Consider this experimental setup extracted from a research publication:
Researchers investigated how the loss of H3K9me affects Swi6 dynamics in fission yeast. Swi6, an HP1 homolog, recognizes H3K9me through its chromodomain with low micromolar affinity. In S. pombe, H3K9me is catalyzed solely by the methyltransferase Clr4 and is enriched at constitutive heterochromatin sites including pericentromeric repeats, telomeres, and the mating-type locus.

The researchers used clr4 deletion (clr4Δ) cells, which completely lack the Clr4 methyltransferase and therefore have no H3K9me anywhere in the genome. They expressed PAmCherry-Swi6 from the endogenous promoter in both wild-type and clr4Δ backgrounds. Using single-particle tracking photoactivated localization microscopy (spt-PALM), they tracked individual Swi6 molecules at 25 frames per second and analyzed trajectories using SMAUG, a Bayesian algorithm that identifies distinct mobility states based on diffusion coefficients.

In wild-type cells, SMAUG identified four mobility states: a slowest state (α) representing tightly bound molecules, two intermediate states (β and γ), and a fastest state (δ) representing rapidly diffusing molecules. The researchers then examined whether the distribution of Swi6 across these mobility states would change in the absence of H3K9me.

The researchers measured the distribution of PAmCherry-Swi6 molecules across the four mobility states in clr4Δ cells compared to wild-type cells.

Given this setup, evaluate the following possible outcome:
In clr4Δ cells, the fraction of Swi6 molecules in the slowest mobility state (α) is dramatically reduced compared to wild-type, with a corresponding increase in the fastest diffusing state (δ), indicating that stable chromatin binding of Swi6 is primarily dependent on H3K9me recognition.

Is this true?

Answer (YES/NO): YES